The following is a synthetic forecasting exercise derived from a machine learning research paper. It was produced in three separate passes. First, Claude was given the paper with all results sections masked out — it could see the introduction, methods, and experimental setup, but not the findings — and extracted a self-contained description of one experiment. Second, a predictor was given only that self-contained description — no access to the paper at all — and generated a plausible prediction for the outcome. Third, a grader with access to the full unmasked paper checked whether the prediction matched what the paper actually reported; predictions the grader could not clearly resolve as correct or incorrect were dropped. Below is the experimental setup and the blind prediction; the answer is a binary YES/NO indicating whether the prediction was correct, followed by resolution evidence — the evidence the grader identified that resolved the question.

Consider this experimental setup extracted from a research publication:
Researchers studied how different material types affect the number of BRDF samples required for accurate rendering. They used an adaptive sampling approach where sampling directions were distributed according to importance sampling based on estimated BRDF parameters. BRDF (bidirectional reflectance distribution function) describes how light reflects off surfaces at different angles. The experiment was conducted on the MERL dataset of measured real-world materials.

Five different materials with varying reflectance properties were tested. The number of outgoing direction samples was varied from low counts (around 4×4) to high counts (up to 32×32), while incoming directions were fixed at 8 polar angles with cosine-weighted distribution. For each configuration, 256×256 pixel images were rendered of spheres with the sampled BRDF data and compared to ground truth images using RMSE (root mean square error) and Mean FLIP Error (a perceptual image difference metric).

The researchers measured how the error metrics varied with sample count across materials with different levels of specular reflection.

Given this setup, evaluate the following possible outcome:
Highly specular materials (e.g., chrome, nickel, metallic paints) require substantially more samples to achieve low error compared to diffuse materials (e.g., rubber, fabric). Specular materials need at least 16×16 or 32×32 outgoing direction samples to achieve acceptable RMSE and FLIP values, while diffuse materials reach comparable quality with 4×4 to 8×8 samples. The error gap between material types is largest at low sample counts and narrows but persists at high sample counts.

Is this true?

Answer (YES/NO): NO